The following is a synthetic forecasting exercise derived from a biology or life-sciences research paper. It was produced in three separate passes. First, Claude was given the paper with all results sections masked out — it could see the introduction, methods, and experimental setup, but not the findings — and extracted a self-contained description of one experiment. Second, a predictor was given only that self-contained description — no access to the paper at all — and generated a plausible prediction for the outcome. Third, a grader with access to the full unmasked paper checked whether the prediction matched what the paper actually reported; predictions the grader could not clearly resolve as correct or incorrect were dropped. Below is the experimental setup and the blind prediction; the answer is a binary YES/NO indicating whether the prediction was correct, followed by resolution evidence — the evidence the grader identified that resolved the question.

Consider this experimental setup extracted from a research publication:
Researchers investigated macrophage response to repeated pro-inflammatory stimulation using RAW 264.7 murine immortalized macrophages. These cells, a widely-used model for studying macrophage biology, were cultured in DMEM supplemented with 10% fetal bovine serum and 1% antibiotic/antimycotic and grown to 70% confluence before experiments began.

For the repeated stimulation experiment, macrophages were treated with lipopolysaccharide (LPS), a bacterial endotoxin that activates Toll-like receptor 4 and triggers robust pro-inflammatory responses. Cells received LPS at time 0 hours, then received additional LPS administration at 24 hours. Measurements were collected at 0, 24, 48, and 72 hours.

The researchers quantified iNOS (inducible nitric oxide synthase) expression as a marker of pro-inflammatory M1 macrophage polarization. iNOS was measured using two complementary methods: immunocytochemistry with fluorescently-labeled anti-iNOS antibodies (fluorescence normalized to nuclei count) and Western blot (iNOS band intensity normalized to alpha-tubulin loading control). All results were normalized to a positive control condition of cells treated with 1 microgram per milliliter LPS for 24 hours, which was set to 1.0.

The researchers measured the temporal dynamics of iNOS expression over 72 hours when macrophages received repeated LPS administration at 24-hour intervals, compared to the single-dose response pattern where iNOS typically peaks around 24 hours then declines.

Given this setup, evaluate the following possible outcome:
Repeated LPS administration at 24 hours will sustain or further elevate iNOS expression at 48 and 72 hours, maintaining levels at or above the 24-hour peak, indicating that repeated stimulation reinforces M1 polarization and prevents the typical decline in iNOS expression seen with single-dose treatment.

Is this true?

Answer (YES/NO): NO